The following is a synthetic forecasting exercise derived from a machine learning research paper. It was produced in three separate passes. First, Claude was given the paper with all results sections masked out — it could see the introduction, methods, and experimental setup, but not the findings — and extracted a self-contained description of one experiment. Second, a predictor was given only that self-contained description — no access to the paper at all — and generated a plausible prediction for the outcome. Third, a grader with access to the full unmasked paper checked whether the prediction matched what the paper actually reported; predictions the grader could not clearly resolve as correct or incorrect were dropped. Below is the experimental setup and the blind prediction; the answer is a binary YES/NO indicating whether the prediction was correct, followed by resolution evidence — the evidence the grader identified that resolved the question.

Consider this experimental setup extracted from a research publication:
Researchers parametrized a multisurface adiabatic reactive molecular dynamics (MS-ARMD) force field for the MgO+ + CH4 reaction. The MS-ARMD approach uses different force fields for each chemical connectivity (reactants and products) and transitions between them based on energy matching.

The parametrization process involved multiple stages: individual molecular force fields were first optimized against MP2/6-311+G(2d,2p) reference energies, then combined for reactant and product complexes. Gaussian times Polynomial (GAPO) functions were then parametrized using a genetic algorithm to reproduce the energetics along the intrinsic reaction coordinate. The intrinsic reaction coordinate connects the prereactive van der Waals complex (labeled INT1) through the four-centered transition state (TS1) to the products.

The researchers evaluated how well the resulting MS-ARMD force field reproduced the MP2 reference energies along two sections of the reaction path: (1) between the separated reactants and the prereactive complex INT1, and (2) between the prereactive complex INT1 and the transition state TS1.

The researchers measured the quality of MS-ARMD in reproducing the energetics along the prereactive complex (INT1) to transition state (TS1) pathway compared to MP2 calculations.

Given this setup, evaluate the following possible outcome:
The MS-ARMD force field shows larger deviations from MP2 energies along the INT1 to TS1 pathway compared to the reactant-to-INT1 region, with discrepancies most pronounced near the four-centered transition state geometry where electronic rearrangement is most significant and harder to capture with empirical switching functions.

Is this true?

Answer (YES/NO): NO